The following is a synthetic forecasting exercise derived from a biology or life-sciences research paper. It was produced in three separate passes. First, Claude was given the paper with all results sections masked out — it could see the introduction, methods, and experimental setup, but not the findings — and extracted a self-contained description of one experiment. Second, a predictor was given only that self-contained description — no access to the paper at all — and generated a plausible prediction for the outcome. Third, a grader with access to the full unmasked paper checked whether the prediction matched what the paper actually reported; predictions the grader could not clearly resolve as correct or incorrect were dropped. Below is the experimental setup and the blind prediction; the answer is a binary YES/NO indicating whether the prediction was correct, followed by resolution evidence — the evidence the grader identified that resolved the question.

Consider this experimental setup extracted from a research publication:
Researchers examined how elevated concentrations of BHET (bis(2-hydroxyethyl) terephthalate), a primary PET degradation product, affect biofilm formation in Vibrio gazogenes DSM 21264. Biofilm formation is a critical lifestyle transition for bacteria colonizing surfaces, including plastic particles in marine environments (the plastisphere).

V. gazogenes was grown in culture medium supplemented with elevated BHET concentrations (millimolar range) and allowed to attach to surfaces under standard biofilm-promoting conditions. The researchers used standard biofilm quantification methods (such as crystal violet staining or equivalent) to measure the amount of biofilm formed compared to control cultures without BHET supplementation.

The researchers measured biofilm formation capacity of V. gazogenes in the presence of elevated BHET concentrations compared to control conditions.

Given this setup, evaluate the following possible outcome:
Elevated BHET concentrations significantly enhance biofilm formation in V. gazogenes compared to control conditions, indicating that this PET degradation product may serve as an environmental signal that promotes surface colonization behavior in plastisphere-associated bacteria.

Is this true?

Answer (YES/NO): NO